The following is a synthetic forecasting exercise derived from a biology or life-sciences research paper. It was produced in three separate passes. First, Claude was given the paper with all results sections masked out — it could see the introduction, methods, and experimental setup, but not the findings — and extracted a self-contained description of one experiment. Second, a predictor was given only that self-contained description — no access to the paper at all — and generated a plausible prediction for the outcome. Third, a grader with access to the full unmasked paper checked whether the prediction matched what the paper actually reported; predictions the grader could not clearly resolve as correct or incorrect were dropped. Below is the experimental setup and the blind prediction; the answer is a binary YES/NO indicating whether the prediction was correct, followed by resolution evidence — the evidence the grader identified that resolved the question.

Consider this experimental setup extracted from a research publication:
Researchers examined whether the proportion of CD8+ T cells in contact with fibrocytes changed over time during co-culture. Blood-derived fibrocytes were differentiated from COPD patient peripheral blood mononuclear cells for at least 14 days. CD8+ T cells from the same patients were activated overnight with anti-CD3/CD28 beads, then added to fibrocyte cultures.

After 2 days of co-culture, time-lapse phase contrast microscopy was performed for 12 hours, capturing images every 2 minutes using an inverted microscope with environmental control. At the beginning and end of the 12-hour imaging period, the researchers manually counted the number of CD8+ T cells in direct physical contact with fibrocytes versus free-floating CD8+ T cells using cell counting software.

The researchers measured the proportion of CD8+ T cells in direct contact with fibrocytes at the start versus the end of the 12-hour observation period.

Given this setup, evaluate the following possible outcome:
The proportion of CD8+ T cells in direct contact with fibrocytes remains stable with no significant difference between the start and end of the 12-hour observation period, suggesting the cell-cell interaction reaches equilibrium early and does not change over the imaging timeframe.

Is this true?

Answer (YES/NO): NO